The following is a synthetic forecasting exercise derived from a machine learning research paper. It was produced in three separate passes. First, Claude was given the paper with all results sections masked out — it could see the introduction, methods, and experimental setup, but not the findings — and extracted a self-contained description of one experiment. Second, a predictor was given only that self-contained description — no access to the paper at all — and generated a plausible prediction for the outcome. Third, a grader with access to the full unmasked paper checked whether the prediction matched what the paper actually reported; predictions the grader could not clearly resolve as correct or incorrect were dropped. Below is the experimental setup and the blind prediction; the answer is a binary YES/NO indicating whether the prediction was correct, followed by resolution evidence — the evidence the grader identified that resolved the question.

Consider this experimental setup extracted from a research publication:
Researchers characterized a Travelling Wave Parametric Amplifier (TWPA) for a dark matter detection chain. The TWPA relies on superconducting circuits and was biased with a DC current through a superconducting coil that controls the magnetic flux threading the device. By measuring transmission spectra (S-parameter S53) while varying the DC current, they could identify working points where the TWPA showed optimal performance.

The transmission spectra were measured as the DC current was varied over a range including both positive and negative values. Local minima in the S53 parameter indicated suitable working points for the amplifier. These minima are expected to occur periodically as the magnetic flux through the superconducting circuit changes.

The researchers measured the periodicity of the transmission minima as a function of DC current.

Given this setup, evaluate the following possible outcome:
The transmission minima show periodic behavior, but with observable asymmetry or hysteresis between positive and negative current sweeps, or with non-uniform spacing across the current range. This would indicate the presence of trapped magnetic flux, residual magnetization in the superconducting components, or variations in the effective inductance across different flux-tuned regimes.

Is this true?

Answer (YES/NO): YES